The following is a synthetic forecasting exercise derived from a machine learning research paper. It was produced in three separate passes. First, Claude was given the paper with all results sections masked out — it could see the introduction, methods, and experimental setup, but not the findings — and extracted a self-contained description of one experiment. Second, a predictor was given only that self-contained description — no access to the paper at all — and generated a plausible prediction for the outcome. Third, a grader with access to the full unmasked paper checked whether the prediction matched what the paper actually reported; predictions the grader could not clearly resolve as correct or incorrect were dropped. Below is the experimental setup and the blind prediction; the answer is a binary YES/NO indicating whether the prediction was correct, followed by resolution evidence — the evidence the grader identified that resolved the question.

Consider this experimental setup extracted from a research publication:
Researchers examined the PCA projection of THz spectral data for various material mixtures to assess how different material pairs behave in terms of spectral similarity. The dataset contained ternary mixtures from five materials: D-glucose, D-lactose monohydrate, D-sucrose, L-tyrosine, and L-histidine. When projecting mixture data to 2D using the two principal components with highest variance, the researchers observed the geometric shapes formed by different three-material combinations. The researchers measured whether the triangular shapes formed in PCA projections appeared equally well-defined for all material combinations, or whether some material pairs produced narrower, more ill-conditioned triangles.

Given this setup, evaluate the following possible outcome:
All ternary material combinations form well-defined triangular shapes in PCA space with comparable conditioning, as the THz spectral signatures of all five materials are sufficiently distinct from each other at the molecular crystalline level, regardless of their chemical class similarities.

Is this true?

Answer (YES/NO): NO